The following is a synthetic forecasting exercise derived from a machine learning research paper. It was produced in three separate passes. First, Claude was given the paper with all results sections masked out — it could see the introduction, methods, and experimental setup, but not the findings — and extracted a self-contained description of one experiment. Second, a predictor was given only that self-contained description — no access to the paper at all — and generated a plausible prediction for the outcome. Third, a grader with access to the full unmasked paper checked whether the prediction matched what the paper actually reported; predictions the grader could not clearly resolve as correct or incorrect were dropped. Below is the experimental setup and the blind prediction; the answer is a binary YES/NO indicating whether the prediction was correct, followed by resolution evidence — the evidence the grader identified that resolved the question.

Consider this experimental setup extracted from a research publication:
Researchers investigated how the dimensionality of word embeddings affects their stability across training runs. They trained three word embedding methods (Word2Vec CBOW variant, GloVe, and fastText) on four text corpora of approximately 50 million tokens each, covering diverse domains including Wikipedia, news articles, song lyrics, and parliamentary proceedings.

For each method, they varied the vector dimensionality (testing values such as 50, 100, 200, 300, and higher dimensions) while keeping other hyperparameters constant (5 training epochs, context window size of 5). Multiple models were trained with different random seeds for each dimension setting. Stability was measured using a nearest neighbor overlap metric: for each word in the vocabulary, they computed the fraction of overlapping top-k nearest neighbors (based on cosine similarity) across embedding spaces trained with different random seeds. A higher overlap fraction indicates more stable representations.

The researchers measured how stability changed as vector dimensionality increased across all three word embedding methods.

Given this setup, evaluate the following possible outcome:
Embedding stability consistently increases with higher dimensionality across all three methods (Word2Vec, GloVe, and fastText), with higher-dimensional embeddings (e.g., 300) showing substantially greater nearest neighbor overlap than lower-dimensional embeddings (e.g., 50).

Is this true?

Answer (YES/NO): NO